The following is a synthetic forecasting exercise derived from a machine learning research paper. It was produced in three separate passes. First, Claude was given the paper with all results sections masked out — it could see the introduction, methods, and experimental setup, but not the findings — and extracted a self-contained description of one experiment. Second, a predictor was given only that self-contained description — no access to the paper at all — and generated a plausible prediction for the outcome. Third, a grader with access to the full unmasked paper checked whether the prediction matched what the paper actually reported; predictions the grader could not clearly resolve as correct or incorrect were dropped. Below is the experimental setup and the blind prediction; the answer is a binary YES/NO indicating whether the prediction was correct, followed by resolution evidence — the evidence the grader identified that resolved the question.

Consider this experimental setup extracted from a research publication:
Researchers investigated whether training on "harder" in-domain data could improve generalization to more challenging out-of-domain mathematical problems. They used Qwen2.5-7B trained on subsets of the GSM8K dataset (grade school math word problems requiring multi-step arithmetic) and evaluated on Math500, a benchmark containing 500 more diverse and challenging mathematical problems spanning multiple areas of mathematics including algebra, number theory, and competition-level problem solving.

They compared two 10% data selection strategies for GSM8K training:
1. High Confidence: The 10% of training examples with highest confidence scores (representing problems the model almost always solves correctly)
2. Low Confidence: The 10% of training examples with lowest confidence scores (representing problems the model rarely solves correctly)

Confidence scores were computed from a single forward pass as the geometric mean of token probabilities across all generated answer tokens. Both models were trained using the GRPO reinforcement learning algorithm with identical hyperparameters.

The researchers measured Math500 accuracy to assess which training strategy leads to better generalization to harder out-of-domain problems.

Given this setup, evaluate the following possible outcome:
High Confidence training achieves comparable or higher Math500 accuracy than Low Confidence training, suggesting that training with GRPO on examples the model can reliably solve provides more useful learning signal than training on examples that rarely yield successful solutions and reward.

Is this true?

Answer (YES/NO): NO